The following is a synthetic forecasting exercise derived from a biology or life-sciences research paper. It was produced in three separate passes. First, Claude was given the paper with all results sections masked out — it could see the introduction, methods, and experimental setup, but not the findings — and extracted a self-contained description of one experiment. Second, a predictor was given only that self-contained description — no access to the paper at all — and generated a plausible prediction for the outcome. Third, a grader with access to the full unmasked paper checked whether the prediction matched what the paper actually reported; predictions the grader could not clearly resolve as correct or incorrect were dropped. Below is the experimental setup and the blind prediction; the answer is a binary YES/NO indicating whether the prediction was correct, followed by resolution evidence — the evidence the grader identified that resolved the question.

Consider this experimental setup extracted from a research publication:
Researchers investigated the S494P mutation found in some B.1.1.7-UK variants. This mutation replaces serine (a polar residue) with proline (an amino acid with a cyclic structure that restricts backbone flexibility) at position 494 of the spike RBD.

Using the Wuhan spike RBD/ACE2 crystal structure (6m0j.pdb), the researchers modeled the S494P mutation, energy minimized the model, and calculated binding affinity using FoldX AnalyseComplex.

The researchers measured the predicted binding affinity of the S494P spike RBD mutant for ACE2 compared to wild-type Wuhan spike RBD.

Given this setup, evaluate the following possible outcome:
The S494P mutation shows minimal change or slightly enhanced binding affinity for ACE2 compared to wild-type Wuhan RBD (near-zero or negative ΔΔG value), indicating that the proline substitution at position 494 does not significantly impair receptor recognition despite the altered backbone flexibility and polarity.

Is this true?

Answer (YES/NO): NO